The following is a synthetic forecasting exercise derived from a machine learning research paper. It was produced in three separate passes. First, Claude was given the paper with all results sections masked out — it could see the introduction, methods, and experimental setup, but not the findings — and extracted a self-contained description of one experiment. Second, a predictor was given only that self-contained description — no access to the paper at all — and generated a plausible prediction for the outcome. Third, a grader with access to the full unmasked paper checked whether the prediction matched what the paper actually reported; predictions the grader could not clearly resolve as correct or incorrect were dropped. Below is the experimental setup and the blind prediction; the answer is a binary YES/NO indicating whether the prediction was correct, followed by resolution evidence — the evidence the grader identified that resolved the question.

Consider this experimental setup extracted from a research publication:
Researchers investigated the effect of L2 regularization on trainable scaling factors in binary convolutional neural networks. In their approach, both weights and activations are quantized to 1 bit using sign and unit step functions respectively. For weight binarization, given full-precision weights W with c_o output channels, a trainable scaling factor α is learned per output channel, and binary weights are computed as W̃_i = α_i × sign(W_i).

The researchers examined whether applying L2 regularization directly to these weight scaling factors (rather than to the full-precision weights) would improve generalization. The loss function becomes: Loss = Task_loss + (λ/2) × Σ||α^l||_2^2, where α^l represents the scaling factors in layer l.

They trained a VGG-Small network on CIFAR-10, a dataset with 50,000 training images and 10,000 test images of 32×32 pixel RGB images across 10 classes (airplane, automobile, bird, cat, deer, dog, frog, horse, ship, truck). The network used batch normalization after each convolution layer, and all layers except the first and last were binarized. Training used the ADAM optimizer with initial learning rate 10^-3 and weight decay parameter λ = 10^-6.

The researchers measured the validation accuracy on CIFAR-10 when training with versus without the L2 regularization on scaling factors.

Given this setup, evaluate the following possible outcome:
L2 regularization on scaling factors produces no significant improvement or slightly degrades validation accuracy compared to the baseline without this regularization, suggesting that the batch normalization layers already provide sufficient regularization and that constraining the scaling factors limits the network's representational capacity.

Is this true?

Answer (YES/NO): NO